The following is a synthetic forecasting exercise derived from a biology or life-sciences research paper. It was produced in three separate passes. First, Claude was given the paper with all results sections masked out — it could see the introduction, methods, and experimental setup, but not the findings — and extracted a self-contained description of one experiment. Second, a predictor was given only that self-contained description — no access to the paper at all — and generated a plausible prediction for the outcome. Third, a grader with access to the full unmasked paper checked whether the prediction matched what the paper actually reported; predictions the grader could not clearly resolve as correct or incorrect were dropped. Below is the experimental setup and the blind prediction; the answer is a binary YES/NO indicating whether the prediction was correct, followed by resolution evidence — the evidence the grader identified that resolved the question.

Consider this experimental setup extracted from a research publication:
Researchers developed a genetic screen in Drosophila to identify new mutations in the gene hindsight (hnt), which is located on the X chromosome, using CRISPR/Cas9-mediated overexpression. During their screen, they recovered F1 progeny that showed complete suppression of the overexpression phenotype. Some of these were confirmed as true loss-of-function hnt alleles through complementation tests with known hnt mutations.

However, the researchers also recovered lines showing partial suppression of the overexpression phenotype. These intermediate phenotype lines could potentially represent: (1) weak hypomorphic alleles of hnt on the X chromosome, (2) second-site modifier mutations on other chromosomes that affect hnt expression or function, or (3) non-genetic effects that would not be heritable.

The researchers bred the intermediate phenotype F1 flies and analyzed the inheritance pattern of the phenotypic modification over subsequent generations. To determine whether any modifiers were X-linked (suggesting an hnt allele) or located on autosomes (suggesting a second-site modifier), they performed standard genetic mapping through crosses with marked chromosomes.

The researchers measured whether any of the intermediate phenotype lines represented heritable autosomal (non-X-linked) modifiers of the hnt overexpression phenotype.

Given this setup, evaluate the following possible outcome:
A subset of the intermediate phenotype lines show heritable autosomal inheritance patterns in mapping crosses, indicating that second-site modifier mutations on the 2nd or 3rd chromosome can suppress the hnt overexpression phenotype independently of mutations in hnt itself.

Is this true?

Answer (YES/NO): YES